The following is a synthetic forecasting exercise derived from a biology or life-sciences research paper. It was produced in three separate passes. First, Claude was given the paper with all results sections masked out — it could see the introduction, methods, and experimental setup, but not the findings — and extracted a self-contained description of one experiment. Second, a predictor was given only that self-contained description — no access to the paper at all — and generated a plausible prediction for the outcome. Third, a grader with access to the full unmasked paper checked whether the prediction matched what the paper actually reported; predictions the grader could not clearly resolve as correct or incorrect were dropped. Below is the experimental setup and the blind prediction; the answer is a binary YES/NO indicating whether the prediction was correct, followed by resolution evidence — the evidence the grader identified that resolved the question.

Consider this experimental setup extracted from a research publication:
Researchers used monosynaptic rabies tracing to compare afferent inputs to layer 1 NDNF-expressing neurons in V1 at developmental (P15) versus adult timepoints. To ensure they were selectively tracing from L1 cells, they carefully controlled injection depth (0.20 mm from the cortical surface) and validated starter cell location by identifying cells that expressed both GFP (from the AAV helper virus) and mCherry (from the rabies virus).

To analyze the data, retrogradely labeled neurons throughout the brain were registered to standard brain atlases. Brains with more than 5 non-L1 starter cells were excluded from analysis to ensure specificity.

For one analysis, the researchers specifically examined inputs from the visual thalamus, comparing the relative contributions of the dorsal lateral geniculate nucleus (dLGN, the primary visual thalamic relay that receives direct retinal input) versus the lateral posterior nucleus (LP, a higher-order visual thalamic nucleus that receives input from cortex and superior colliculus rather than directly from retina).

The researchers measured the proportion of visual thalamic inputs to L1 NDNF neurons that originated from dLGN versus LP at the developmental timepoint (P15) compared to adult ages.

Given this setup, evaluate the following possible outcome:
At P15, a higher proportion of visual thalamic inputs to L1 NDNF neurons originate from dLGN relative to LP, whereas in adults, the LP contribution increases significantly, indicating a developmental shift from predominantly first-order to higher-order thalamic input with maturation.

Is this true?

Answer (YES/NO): NO